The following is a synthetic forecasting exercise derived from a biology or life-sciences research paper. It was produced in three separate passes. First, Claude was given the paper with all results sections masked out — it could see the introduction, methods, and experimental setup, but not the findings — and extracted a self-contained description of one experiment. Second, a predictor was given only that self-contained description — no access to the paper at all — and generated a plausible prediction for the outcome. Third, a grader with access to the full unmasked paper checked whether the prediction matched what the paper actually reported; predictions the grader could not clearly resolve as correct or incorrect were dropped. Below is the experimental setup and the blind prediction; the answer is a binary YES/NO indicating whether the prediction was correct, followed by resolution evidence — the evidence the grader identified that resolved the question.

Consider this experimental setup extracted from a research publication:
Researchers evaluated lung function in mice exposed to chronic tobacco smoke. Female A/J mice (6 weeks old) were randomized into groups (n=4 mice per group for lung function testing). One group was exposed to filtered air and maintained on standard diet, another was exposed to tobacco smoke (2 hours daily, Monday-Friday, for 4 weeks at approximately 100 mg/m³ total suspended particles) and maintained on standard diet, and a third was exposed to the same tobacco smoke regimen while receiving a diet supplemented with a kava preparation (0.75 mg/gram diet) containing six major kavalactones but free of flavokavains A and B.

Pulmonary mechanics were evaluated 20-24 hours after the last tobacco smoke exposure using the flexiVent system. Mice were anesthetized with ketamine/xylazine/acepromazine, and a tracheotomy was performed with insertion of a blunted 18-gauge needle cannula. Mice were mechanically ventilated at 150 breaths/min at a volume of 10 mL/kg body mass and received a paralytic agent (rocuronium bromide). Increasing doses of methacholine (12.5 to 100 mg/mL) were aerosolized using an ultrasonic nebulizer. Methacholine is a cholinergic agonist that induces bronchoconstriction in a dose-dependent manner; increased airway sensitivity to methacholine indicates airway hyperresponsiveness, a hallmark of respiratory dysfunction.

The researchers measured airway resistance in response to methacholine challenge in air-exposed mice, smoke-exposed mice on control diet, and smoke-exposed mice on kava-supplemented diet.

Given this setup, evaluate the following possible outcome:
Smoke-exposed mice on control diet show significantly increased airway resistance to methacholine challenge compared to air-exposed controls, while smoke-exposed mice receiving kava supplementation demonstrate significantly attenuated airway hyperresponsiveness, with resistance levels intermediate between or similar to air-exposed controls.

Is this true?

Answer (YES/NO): NO